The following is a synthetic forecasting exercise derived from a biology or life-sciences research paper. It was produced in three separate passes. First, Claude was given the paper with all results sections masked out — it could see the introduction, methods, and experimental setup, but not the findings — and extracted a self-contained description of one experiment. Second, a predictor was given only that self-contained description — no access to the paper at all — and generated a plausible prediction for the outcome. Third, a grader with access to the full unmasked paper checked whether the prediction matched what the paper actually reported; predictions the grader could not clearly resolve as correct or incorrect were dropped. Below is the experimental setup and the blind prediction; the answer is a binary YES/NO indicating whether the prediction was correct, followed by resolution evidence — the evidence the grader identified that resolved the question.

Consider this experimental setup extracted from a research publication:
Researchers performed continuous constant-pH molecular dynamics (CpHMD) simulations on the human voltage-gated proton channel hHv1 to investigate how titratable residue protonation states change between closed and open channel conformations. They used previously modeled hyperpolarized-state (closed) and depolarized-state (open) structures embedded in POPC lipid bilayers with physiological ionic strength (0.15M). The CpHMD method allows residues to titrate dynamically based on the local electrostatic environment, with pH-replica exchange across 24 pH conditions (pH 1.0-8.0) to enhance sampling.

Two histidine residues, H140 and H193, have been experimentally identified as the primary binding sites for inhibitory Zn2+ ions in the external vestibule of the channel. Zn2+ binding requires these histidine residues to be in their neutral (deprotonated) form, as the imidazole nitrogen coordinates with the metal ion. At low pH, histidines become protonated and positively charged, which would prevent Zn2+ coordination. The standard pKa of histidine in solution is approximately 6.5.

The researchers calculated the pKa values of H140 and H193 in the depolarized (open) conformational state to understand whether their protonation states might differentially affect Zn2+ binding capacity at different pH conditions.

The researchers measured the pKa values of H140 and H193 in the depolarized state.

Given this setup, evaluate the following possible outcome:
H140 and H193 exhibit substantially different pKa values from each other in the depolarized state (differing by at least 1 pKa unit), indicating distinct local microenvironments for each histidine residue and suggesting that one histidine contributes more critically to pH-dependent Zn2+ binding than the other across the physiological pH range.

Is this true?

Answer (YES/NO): YES